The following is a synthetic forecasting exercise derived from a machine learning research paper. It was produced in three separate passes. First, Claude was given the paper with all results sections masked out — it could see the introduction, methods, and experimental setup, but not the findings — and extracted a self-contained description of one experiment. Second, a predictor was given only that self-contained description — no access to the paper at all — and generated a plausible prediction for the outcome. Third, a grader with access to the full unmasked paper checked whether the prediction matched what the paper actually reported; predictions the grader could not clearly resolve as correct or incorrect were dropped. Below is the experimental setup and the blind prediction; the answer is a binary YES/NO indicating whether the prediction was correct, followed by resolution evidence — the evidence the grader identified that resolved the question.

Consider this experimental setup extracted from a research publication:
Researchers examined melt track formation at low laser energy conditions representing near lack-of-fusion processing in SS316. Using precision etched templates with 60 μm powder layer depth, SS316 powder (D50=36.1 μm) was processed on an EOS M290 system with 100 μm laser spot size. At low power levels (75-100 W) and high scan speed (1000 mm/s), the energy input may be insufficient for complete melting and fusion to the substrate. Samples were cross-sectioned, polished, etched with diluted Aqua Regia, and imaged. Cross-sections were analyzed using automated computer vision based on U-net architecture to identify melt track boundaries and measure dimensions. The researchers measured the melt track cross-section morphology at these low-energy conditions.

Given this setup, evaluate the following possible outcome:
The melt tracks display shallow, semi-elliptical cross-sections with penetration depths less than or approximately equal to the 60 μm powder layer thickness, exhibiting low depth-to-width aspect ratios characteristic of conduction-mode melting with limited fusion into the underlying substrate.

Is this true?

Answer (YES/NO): NO